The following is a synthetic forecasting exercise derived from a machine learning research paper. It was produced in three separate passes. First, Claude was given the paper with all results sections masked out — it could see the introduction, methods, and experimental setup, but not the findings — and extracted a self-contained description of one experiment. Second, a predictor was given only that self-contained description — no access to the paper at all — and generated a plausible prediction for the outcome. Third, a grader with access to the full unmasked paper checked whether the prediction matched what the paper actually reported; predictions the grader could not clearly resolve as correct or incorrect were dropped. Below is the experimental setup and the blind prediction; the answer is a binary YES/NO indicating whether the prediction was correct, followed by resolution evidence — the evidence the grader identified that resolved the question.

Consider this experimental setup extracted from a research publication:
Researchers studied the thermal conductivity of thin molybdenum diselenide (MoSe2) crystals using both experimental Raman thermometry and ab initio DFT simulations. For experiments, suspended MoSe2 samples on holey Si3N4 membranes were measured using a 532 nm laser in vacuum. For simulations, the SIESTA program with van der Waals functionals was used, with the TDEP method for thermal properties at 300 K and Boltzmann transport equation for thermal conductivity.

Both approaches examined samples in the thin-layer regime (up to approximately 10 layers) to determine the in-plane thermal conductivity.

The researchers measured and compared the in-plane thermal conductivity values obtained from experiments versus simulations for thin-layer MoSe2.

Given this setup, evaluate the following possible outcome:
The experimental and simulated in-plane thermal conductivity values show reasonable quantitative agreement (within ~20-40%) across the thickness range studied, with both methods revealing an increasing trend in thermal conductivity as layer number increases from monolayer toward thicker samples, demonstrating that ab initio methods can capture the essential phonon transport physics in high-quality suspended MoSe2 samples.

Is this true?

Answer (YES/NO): NO